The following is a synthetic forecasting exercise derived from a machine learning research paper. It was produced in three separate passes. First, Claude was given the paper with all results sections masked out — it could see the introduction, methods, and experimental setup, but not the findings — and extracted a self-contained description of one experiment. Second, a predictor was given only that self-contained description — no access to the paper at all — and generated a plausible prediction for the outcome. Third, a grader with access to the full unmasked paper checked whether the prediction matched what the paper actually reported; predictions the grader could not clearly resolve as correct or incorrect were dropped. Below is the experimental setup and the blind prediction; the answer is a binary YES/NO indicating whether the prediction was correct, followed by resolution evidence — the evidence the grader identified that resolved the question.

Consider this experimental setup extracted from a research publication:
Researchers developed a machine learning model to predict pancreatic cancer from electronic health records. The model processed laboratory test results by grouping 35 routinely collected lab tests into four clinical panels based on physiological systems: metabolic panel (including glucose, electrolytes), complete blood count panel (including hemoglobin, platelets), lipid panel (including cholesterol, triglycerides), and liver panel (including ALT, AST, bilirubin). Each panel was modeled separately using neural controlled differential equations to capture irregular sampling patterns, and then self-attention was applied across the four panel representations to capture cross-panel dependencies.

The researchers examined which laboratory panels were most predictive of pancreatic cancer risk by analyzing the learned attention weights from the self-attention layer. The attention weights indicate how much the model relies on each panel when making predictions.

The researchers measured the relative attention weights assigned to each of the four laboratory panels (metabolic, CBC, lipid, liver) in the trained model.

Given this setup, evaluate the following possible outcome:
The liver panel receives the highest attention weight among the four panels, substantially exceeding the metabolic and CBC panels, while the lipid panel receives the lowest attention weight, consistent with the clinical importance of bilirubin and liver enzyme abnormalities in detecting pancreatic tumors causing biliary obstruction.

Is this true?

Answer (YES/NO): NO